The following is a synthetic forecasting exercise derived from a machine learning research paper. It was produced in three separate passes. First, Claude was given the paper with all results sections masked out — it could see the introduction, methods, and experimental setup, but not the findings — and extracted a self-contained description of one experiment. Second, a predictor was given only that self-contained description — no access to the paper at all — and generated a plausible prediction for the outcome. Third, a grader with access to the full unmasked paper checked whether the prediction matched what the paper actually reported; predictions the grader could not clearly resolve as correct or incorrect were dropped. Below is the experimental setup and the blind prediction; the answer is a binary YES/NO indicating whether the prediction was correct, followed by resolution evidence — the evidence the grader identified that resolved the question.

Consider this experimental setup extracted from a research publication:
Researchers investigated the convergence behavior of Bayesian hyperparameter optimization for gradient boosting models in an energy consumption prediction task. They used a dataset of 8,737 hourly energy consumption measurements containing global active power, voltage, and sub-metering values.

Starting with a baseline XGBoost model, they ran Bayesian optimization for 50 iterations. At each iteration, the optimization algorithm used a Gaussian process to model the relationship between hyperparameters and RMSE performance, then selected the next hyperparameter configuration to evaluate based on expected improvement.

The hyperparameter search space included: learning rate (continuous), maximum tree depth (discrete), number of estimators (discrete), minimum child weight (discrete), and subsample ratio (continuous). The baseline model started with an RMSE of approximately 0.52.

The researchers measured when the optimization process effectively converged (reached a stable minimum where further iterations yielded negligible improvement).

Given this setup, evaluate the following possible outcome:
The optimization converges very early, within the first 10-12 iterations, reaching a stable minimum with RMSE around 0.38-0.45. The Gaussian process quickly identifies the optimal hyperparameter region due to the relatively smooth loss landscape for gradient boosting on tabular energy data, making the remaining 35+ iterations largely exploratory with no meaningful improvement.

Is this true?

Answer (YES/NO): NO